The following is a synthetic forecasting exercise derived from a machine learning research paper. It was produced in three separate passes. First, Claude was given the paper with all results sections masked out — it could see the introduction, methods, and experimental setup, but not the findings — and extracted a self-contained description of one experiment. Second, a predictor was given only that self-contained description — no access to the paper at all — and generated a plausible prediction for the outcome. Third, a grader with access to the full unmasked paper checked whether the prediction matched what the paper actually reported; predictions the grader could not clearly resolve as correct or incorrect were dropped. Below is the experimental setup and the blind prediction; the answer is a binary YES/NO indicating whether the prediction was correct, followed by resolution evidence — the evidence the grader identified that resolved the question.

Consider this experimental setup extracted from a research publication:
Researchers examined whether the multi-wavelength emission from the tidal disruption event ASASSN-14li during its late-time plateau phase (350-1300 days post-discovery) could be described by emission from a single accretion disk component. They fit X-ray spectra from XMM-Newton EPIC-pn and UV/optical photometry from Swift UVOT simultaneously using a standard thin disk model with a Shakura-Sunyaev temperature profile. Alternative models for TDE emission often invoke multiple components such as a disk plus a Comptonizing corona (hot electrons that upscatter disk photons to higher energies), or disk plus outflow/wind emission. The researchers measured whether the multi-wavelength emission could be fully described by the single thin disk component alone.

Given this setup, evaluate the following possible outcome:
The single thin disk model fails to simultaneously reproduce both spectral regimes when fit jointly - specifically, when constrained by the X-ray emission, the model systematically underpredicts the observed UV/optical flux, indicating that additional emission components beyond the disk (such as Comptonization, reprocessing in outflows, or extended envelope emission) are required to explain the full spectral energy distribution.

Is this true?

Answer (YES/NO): NO